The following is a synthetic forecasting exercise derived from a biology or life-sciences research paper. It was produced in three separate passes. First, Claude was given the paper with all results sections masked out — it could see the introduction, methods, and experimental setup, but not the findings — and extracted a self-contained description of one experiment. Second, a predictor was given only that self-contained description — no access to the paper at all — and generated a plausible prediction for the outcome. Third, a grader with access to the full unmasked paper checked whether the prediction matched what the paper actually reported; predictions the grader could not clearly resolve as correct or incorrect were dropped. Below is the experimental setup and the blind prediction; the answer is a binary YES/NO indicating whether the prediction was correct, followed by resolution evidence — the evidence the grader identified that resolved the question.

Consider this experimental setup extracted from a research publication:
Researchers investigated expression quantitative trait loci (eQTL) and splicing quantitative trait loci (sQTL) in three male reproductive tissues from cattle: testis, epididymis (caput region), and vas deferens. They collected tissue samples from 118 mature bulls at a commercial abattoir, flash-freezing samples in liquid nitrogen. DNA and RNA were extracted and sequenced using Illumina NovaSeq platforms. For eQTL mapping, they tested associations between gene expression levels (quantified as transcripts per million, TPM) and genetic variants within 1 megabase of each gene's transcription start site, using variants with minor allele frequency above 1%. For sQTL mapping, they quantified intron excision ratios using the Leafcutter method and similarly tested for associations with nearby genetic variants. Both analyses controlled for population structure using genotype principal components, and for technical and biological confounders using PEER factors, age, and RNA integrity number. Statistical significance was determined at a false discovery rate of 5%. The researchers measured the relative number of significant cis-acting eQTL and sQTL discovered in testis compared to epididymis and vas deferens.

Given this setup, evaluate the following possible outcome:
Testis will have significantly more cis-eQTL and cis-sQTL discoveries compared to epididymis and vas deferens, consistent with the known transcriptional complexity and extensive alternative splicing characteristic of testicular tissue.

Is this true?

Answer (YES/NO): YES